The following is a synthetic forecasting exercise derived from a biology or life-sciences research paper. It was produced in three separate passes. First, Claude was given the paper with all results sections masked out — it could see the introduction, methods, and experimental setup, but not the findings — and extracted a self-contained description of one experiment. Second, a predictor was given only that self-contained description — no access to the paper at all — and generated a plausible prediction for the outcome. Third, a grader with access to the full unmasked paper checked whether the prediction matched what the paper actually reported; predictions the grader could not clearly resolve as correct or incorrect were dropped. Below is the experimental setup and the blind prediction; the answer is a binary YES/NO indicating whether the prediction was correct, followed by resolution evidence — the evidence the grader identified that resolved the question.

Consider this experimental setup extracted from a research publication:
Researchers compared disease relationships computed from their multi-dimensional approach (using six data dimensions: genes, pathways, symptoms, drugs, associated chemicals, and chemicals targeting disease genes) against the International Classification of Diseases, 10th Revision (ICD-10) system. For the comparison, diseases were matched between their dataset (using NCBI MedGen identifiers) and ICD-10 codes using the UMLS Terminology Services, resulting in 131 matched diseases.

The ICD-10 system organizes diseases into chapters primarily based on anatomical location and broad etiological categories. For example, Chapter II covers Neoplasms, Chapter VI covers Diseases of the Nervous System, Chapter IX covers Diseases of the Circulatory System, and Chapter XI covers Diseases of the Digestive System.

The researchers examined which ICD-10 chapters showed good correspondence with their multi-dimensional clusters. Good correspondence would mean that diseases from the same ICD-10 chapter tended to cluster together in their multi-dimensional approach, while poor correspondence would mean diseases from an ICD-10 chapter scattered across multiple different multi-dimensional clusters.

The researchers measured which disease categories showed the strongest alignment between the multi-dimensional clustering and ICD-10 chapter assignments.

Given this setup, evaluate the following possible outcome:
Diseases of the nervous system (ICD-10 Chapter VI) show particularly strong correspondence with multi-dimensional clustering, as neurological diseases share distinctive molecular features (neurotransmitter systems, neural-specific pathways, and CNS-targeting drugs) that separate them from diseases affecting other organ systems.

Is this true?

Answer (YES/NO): NO